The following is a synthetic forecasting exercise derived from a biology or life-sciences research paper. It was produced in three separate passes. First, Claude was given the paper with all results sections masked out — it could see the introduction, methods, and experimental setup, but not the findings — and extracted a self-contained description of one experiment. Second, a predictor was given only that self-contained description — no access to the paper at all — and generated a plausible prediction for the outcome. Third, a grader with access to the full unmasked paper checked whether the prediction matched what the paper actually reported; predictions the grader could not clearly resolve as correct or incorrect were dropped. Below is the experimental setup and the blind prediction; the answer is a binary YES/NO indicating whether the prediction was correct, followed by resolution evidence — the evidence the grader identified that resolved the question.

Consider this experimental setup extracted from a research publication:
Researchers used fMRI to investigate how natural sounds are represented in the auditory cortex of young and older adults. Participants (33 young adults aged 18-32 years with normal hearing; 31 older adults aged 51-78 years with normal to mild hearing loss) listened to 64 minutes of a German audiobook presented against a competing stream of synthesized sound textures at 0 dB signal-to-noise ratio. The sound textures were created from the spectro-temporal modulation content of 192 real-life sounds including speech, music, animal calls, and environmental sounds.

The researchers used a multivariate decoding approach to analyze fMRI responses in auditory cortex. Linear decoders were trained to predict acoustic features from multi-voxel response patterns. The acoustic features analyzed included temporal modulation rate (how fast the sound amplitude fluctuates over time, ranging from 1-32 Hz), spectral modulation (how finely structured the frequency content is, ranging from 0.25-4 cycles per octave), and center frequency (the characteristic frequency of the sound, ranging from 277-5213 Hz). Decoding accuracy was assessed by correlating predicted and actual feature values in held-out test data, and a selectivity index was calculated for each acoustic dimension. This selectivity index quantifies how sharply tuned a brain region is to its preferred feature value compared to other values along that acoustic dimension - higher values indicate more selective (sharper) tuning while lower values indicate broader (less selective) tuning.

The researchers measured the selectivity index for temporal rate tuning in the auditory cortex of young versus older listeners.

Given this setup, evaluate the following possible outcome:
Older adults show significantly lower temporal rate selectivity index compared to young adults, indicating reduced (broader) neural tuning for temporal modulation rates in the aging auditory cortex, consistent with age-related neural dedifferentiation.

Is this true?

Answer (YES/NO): YES